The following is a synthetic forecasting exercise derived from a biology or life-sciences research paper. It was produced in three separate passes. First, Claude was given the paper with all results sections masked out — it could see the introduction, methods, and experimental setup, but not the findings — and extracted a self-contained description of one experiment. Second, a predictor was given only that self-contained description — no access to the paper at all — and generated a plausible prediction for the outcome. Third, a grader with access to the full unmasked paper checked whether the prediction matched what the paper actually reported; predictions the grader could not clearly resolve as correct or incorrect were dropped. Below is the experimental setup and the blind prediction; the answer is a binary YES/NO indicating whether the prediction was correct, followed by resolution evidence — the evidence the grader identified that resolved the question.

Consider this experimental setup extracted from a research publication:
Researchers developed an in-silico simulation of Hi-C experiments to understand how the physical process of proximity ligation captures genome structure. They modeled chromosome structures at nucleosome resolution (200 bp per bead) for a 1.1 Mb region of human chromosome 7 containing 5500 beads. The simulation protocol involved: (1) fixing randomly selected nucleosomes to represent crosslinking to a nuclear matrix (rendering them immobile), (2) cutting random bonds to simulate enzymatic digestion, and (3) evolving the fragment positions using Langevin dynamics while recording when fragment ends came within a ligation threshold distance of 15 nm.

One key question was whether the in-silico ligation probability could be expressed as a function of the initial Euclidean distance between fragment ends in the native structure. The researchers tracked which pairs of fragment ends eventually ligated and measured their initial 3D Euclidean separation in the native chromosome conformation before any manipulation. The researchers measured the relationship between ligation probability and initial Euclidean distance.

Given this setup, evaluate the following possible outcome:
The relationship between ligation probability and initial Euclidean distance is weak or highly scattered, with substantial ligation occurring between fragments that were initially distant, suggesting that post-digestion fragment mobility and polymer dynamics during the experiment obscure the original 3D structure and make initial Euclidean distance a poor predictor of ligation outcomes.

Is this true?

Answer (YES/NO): NO